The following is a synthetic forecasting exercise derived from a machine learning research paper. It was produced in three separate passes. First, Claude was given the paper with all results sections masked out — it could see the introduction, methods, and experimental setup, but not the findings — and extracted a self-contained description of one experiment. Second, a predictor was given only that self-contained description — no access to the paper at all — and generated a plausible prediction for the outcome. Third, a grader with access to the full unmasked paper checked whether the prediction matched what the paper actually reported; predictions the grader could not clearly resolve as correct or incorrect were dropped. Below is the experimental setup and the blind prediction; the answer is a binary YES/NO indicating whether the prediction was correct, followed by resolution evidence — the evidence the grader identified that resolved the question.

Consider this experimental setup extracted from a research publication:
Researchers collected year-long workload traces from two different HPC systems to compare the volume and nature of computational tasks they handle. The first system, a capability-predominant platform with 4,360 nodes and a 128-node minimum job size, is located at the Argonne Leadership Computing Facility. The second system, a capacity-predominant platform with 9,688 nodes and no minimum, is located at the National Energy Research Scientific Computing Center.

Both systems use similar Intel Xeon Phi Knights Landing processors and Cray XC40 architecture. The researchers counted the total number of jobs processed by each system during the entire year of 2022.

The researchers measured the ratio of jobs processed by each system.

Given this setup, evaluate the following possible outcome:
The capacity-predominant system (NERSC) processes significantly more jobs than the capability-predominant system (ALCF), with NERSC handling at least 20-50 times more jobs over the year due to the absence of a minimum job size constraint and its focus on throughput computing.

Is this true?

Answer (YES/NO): YES